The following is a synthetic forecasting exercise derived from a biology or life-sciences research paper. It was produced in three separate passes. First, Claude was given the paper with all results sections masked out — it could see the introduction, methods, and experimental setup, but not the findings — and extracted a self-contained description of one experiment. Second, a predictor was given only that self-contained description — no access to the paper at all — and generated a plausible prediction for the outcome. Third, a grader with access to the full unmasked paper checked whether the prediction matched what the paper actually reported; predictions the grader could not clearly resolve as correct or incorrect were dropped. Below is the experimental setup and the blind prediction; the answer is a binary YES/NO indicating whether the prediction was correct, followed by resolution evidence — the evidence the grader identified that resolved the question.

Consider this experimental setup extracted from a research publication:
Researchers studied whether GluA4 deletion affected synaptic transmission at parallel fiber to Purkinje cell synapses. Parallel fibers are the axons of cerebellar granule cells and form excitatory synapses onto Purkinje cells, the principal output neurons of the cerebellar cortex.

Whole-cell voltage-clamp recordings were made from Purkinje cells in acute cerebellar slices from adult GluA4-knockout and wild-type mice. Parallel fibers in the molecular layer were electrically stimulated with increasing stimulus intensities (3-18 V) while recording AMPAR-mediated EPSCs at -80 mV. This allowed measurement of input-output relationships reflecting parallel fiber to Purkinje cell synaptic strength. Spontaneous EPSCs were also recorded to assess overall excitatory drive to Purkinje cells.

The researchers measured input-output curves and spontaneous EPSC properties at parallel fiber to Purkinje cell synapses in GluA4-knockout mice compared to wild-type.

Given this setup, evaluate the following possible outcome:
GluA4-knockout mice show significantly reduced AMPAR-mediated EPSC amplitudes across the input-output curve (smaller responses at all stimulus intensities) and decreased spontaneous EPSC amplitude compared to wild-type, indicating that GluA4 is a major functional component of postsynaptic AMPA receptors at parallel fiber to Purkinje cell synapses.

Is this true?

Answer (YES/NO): NO